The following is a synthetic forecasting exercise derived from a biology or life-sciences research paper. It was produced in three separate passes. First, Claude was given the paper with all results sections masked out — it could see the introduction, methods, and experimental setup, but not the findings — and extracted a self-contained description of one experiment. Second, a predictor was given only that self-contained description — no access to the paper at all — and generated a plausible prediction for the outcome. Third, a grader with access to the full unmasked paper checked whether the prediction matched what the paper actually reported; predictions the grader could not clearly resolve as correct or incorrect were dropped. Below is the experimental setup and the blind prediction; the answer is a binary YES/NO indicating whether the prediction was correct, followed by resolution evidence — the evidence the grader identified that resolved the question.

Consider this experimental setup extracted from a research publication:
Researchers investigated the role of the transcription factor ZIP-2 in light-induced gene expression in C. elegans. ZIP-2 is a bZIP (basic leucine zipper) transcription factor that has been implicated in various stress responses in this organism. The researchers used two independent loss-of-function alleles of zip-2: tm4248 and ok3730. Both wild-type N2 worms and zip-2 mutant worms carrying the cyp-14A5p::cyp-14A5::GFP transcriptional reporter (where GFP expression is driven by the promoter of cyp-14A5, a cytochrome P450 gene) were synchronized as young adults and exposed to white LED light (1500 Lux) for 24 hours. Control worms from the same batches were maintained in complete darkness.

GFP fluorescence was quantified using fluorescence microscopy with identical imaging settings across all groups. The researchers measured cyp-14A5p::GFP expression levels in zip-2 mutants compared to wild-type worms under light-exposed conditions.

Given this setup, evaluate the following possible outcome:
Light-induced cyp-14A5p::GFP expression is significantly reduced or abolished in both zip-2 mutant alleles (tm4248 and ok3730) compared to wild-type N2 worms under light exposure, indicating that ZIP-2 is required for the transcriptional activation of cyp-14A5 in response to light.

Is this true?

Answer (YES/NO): YES